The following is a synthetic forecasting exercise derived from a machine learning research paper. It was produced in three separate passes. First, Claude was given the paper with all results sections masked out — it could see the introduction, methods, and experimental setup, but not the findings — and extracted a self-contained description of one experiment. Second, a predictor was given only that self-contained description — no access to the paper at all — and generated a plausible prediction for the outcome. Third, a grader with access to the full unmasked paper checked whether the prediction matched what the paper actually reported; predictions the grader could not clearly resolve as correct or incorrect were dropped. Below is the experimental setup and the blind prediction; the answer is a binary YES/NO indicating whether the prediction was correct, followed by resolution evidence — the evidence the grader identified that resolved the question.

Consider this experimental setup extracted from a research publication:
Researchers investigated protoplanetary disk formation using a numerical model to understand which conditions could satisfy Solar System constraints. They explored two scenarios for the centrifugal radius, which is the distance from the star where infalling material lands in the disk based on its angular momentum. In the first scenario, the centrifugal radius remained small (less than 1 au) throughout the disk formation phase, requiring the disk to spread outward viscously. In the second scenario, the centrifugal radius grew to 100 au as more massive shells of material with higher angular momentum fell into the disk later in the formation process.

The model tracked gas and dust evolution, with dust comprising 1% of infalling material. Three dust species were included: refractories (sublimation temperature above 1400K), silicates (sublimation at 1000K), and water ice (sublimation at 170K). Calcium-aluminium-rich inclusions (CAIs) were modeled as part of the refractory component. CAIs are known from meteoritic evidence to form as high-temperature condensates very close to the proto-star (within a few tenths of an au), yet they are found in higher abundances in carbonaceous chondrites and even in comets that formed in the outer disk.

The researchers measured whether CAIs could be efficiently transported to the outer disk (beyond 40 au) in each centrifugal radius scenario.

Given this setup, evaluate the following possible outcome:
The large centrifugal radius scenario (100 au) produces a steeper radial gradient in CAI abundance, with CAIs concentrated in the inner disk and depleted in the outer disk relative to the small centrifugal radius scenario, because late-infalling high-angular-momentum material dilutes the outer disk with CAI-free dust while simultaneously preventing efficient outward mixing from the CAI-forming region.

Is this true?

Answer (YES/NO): NO